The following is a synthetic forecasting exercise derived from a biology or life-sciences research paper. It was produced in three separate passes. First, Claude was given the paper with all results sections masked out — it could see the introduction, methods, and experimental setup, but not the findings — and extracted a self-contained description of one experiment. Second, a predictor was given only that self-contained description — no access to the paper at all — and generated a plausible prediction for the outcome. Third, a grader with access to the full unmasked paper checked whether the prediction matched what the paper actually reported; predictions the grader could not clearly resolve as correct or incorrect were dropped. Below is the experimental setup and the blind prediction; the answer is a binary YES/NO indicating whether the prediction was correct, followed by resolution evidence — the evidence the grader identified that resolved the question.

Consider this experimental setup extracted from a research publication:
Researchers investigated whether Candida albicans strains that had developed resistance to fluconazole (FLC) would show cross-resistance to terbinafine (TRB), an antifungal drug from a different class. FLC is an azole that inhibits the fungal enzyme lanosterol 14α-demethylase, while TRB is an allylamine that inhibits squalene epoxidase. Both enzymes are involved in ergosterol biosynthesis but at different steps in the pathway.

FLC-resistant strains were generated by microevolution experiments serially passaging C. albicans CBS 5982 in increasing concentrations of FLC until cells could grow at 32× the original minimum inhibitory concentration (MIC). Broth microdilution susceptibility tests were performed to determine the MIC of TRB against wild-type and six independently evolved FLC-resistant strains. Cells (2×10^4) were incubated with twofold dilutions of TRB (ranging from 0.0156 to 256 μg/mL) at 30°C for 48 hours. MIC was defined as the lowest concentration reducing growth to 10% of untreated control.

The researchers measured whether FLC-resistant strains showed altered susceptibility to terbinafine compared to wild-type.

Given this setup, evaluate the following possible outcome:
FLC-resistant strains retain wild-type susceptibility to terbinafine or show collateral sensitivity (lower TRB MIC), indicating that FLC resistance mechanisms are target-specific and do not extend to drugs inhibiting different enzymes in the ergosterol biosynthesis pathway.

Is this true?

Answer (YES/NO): NO